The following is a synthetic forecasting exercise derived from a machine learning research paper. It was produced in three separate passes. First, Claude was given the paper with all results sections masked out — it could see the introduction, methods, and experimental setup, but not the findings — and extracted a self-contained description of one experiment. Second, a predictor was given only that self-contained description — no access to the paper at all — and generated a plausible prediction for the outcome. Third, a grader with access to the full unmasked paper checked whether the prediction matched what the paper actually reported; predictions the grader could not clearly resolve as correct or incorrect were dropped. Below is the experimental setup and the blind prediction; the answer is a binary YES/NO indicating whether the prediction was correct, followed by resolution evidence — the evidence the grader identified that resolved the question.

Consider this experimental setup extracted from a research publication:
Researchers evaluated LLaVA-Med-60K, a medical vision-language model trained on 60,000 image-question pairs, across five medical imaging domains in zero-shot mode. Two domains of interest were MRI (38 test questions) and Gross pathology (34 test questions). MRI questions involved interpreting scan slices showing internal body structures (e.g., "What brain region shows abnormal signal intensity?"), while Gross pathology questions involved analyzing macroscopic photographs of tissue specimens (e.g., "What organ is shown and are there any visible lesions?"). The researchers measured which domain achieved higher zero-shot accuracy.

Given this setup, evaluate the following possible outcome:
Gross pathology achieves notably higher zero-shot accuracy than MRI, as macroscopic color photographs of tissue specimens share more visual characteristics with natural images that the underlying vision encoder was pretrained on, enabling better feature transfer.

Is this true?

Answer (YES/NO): YES